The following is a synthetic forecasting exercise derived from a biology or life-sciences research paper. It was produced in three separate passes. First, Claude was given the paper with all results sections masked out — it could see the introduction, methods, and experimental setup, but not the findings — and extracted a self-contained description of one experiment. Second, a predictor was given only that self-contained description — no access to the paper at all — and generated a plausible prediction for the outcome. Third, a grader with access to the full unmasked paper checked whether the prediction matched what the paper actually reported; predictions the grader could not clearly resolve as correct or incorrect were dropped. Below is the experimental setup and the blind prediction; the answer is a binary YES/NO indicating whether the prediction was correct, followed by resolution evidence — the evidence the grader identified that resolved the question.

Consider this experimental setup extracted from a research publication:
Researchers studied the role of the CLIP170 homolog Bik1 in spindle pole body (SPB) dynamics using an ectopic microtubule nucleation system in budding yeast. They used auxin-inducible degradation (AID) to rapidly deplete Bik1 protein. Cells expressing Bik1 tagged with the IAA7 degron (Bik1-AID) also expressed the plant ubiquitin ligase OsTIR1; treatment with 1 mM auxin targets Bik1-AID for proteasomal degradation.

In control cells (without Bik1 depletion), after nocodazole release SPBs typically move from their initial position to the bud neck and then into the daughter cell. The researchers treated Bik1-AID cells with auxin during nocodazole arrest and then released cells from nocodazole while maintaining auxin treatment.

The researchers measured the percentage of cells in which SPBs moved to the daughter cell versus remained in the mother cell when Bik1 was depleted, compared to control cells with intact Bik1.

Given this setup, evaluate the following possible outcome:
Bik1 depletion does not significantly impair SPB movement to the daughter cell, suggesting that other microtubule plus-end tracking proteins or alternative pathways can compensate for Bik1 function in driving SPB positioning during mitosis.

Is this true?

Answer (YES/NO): NO